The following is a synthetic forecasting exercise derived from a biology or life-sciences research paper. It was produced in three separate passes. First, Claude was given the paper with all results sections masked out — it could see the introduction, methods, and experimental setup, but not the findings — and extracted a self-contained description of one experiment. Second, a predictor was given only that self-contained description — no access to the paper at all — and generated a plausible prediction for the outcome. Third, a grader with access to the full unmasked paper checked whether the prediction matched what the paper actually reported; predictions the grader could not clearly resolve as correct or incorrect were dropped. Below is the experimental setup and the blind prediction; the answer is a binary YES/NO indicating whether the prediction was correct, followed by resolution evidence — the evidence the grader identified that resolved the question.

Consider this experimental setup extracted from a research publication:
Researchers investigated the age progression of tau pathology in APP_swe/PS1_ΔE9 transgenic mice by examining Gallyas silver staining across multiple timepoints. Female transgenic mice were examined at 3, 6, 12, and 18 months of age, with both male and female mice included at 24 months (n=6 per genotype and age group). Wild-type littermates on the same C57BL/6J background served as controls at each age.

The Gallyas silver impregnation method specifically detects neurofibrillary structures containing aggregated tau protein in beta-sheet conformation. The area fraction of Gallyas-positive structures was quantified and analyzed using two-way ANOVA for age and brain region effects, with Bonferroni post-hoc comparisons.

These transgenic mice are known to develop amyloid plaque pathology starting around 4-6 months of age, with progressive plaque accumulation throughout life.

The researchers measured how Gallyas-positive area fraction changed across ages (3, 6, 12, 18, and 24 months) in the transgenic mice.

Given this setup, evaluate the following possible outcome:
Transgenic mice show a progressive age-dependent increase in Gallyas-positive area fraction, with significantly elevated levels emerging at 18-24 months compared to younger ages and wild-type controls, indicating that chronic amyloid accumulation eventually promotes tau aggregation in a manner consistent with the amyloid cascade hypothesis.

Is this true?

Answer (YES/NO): YES